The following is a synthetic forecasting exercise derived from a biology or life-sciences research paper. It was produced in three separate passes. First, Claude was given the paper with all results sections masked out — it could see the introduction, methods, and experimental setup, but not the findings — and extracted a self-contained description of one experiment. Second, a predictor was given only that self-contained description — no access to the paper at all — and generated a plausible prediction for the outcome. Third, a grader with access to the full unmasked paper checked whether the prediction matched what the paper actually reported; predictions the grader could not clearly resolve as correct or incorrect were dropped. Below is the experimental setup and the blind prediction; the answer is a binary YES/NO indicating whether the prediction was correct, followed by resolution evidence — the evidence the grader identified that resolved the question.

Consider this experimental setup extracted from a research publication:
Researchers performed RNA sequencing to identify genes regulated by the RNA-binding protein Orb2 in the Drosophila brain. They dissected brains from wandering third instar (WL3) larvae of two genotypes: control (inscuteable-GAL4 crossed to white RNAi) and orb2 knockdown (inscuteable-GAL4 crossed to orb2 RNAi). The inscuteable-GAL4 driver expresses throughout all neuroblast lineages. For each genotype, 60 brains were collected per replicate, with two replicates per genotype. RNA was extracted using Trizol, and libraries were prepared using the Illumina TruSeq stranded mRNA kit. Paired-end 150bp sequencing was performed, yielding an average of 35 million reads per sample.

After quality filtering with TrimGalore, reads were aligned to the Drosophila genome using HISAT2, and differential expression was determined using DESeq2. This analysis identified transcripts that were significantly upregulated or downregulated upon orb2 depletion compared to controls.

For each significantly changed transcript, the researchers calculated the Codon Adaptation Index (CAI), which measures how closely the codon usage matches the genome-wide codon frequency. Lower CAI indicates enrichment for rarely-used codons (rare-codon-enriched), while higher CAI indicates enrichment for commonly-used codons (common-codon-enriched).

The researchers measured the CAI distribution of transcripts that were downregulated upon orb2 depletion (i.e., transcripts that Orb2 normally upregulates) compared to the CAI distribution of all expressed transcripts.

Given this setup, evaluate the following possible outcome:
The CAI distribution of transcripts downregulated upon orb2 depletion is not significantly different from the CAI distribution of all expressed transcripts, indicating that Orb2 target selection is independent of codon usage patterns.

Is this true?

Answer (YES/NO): NO